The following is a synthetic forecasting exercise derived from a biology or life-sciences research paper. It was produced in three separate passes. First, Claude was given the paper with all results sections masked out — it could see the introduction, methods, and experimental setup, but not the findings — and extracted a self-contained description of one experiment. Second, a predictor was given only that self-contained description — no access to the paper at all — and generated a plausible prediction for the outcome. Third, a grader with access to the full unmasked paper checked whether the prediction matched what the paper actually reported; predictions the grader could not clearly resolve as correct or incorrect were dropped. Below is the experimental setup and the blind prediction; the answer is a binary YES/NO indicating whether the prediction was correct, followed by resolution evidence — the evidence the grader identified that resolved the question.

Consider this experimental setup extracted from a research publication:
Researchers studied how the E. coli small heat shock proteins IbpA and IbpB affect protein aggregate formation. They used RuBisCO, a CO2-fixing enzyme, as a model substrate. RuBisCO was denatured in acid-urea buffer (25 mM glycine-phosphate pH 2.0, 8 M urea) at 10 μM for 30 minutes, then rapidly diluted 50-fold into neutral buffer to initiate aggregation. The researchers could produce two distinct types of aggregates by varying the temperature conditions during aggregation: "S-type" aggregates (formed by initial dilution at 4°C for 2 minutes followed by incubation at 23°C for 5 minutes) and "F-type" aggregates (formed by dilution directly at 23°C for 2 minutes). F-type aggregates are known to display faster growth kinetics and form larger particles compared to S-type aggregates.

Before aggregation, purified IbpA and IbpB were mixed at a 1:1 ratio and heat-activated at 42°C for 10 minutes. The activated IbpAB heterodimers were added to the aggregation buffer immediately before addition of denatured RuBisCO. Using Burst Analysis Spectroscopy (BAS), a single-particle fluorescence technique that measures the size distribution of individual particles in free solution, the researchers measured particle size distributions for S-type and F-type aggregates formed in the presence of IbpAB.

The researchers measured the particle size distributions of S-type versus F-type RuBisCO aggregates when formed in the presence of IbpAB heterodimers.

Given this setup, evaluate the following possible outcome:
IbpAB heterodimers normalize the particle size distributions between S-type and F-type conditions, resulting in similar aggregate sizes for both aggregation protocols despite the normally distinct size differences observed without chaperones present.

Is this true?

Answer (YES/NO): YES